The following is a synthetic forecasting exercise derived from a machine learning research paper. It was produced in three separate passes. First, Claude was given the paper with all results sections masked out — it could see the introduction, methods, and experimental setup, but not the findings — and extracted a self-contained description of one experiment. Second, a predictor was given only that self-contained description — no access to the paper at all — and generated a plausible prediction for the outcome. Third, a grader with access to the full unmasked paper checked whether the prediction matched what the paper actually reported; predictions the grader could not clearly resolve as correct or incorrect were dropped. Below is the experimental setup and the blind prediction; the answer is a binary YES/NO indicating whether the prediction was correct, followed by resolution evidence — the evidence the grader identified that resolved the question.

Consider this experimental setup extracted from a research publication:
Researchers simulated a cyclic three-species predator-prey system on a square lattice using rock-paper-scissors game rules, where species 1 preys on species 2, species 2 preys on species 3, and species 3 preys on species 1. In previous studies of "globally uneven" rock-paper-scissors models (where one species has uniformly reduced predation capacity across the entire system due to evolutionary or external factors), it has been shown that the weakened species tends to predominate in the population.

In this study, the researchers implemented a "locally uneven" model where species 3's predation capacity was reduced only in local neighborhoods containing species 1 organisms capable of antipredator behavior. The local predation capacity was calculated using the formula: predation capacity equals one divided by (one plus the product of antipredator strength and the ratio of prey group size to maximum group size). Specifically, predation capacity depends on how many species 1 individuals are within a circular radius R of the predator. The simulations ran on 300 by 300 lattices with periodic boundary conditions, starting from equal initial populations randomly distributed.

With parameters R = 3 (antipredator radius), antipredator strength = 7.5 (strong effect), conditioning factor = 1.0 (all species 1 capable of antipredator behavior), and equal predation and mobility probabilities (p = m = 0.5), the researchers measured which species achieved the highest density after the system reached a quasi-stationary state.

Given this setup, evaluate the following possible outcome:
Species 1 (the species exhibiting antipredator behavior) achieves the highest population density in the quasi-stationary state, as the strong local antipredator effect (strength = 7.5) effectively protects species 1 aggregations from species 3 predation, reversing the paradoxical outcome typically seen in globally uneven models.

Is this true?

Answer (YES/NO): YES